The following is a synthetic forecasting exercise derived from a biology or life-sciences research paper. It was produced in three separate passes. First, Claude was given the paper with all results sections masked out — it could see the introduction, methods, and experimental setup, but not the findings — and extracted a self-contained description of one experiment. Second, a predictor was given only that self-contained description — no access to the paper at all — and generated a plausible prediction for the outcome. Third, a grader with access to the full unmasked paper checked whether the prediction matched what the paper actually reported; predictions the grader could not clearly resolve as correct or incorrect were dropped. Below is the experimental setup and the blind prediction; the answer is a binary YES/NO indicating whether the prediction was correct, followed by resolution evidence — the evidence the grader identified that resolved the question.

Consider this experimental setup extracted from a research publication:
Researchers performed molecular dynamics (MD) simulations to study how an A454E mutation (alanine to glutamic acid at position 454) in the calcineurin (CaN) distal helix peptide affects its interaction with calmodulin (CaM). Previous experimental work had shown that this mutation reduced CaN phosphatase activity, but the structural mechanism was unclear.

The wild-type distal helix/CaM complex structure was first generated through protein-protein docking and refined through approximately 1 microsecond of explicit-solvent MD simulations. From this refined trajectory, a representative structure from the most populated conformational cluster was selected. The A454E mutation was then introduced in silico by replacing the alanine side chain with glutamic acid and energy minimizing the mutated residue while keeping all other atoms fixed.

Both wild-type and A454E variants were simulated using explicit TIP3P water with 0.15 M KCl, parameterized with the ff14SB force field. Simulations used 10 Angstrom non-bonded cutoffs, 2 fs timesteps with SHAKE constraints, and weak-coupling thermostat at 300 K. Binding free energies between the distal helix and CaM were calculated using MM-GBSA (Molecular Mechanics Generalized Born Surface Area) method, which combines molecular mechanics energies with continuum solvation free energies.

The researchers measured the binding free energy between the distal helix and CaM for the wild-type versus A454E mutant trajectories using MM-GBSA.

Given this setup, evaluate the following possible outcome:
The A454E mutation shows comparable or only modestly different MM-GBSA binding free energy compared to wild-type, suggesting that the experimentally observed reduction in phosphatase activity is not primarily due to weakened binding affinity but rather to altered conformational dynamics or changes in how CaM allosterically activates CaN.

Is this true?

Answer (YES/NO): NO